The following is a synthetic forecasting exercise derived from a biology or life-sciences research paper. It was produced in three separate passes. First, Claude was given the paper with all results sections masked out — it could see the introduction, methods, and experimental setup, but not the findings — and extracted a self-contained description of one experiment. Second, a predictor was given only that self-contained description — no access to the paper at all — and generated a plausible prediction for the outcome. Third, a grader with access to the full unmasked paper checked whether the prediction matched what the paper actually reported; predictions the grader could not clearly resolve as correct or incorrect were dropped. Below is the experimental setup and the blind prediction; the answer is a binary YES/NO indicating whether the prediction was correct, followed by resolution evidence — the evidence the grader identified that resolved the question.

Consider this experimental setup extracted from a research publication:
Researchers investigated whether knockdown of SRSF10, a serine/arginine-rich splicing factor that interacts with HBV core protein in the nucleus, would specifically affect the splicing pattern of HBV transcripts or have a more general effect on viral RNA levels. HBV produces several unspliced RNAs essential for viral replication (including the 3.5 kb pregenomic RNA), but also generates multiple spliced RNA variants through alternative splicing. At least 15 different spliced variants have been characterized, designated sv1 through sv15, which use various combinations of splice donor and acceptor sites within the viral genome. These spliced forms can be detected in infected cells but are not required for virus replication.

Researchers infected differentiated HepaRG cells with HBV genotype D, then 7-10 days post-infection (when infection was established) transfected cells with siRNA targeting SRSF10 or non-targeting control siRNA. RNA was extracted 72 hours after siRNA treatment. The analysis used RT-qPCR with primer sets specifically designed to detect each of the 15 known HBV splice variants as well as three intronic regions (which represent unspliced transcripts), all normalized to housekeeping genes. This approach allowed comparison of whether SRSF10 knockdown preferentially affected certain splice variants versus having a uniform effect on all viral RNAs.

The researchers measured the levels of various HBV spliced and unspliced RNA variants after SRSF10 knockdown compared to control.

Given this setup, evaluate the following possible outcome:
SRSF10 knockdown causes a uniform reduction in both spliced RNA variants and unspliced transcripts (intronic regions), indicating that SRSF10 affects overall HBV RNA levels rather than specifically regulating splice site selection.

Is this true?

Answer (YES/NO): NO